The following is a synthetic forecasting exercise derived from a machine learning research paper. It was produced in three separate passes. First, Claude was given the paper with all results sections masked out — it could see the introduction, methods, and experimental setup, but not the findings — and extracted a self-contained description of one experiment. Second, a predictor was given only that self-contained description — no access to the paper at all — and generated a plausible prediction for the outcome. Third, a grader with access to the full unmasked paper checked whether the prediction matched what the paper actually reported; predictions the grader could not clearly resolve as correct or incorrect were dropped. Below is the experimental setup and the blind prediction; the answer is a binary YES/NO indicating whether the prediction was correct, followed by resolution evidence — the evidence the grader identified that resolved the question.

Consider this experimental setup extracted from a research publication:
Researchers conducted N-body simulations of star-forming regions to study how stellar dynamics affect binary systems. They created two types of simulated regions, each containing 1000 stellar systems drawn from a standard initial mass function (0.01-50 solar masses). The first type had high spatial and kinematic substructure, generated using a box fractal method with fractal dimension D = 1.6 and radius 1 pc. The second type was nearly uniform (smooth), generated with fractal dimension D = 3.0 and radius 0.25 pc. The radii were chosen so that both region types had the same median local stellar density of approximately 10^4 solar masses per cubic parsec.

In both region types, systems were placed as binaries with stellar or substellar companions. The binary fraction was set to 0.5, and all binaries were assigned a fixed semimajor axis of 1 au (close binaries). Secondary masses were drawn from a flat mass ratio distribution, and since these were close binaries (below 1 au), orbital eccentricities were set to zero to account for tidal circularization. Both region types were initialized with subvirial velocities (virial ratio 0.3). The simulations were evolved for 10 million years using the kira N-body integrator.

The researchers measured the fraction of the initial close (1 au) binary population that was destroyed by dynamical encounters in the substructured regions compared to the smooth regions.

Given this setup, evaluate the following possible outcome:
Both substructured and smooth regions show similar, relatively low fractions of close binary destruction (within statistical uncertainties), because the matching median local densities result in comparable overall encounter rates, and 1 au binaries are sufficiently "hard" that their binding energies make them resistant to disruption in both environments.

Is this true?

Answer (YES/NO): NO